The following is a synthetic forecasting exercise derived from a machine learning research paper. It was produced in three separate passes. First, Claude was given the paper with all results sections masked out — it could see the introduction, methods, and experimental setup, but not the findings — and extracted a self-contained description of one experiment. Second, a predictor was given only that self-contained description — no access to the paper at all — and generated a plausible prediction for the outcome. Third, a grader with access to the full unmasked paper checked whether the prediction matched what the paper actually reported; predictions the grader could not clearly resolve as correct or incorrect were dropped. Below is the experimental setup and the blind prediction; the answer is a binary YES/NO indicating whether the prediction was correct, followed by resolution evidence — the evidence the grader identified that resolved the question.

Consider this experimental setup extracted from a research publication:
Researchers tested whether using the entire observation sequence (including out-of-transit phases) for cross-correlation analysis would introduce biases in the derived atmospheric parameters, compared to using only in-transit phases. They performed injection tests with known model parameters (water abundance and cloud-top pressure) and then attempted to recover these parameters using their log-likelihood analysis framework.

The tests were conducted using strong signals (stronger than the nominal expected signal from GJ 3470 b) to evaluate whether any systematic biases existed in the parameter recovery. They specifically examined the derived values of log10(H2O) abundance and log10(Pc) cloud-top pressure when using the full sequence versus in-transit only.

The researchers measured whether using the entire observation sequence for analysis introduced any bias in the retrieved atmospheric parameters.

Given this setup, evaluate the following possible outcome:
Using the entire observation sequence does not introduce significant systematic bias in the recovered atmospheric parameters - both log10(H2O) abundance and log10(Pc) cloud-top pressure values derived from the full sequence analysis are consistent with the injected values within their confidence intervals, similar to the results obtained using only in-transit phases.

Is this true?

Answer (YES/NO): NO